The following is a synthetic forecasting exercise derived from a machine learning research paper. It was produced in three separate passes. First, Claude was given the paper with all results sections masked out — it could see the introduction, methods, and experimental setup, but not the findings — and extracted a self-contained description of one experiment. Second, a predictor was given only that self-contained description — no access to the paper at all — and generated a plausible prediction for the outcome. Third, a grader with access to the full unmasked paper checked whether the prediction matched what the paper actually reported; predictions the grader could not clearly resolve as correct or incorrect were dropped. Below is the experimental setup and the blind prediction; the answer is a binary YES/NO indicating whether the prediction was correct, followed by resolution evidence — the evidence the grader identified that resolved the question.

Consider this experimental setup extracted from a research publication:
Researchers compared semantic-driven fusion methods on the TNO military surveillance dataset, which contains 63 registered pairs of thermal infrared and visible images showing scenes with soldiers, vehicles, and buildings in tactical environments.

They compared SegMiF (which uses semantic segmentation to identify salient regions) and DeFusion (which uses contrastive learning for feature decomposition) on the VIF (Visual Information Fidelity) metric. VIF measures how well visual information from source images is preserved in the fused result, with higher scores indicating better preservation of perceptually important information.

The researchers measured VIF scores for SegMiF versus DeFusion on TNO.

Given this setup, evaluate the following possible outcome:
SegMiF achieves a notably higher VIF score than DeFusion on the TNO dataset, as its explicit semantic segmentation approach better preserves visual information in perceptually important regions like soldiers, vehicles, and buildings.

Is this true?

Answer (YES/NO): YES